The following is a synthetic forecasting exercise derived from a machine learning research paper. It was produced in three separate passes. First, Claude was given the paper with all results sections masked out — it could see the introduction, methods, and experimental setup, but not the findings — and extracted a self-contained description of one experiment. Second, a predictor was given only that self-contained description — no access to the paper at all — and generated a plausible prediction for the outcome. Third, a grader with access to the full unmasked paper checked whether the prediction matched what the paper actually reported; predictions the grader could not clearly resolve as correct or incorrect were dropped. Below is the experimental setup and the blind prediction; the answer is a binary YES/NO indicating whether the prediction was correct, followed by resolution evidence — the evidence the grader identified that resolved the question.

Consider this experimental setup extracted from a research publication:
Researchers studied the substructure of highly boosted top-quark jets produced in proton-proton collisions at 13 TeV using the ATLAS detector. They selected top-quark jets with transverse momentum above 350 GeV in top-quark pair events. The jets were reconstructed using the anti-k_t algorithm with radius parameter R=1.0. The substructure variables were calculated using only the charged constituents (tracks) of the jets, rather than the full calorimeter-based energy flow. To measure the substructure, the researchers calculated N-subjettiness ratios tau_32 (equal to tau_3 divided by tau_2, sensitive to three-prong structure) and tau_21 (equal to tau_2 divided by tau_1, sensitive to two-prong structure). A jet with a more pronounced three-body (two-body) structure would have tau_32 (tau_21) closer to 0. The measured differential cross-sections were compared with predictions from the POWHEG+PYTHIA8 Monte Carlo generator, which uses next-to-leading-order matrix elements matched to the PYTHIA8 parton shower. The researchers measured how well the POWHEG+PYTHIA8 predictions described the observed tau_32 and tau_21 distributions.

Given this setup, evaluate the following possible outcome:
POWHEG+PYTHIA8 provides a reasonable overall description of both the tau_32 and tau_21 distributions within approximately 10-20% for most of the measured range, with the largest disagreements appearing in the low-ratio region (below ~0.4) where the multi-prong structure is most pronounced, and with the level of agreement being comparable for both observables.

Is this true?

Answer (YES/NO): NO